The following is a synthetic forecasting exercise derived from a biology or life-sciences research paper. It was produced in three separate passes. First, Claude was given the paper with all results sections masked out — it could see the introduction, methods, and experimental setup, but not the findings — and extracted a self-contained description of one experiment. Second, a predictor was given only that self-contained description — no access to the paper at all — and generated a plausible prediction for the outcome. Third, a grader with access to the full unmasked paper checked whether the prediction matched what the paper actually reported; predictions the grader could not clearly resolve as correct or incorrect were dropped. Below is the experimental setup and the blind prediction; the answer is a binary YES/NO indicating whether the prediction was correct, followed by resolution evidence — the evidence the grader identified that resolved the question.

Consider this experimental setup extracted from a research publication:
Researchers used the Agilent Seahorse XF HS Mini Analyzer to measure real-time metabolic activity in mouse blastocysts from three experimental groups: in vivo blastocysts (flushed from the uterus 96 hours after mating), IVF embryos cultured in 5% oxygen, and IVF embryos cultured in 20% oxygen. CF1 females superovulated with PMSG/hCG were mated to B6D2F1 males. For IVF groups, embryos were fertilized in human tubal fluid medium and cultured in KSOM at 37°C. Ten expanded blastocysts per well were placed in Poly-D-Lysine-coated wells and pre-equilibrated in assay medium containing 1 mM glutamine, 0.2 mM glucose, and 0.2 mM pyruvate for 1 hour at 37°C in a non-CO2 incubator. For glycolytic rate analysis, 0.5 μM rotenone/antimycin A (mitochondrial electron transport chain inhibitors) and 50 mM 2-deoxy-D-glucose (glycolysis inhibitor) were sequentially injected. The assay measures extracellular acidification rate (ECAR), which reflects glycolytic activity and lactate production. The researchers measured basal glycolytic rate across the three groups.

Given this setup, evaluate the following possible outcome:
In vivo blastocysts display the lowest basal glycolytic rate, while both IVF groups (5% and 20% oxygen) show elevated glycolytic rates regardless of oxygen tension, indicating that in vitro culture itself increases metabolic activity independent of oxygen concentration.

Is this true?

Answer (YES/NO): NO